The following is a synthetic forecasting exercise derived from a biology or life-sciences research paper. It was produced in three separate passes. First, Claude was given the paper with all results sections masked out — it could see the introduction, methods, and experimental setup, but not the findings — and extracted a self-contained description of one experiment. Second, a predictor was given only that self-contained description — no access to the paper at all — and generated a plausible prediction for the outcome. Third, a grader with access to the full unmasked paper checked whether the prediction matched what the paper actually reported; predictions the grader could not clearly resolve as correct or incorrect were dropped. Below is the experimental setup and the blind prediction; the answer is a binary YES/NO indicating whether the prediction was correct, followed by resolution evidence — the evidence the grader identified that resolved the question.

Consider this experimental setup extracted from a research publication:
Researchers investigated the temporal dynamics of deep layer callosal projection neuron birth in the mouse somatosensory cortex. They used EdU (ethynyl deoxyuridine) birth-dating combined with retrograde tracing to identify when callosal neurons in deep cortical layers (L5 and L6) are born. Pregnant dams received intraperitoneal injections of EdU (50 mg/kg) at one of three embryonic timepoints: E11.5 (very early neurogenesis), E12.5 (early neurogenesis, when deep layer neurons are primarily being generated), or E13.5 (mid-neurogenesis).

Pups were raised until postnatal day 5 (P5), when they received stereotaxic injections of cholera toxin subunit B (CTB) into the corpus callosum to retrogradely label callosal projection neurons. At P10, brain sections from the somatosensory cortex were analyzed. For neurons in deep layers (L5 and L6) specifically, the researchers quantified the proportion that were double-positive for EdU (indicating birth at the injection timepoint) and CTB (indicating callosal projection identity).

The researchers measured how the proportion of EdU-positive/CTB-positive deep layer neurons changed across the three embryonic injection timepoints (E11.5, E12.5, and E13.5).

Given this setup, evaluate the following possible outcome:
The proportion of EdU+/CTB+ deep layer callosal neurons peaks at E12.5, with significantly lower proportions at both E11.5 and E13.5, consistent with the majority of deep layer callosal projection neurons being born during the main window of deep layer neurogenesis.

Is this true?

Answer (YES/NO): NO